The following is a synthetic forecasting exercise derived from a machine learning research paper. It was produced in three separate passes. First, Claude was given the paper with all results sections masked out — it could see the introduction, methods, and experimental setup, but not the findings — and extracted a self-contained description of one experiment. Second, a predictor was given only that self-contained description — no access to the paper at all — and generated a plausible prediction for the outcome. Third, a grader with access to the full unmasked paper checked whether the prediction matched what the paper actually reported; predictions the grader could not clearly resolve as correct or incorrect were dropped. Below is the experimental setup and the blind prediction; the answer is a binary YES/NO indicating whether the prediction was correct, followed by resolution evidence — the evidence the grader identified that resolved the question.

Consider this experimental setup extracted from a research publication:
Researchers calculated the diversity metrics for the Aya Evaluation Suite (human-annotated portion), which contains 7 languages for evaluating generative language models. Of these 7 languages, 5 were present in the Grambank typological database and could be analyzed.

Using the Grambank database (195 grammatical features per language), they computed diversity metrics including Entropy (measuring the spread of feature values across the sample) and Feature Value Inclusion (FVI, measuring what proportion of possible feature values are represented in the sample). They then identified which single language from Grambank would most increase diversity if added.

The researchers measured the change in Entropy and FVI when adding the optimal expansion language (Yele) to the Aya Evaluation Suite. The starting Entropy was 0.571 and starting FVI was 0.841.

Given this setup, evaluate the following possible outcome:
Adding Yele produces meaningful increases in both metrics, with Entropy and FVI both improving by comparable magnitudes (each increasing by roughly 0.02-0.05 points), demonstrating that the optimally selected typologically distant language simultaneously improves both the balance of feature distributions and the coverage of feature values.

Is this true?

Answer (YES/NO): NO